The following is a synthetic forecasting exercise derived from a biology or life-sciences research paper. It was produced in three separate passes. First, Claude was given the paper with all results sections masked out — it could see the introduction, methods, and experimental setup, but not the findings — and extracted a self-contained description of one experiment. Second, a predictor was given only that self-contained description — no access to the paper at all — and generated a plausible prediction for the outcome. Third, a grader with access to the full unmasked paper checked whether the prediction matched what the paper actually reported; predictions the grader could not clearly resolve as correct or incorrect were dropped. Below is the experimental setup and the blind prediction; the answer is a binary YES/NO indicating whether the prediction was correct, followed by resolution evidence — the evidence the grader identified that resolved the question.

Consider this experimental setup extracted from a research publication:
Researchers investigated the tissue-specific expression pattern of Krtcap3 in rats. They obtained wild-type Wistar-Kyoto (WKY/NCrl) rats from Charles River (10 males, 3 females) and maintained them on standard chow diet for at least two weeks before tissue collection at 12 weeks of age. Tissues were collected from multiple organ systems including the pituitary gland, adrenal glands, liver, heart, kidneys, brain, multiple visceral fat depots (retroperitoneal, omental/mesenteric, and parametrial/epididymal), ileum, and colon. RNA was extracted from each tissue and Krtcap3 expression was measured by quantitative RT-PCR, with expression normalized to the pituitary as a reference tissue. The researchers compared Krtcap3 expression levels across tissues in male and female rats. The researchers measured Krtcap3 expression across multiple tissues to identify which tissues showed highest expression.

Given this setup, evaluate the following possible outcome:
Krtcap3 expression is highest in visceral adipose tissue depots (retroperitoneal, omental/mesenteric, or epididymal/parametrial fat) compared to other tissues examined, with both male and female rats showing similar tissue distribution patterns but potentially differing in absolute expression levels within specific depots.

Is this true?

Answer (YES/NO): NO